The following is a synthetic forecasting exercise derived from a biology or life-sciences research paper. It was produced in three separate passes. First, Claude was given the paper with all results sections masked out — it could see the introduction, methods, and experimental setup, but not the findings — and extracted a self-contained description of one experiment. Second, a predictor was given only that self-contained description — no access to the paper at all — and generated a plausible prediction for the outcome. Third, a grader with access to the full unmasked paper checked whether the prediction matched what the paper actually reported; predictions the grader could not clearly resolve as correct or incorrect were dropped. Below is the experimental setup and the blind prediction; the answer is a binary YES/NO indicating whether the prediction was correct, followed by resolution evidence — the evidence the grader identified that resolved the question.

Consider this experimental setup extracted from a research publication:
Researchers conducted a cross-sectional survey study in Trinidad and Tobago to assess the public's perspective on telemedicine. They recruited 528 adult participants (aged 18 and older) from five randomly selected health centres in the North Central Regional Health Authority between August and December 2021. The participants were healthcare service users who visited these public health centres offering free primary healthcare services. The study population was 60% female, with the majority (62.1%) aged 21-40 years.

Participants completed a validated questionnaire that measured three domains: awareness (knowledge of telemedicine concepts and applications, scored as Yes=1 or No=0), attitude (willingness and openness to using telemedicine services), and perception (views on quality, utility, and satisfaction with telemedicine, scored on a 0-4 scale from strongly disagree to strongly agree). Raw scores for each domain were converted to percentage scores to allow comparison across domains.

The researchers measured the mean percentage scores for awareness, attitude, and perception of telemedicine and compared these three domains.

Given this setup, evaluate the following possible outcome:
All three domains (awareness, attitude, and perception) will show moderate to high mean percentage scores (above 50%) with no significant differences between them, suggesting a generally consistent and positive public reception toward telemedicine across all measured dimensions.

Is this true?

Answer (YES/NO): NO